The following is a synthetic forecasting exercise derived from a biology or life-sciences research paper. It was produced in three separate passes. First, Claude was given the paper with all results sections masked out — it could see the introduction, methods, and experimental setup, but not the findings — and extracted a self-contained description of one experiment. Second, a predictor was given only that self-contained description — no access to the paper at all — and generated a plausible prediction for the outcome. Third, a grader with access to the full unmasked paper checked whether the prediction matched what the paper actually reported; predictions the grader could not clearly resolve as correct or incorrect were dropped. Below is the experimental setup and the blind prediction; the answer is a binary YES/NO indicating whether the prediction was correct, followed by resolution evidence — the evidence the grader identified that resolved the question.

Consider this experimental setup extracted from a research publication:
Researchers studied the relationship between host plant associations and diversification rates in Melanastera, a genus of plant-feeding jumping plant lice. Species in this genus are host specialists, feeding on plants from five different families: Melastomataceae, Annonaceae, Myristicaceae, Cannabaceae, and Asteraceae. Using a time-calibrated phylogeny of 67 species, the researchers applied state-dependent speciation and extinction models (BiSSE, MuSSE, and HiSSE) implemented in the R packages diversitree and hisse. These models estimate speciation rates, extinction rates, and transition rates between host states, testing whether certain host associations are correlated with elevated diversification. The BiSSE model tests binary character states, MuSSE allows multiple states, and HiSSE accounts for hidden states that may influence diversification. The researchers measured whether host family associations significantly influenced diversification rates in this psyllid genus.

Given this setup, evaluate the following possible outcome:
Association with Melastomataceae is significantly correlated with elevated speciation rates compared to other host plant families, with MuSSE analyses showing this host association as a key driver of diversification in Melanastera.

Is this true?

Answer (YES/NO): NO